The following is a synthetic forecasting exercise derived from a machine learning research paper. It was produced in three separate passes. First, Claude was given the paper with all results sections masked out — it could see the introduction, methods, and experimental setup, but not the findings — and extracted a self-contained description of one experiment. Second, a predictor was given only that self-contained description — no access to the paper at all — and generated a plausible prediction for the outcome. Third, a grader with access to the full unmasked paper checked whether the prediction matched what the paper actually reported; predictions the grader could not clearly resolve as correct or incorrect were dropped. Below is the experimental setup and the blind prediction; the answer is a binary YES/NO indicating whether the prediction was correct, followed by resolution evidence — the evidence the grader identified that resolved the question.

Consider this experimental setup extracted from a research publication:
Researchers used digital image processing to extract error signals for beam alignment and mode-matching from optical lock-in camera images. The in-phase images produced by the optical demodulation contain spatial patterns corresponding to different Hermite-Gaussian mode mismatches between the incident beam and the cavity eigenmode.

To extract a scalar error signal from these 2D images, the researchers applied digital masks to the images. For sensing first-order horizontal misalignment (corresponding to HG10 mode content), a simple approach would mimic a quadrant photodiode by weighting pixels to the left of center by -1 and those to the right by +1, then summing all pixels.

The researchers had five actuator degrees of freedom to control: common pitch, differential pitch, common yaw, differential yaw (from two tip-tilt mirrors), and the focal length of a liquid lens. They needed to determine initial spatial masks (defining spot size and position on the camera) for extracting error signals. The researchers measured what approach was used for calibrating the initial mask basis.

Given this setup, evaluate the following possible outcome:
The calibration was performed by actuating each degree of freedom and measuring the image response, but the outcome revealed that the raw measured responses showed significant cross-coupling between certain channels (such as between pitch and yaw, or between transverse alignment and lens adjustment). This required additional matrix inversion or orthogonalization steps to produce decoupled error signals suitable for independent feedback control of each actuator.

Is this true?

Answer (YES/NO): NO